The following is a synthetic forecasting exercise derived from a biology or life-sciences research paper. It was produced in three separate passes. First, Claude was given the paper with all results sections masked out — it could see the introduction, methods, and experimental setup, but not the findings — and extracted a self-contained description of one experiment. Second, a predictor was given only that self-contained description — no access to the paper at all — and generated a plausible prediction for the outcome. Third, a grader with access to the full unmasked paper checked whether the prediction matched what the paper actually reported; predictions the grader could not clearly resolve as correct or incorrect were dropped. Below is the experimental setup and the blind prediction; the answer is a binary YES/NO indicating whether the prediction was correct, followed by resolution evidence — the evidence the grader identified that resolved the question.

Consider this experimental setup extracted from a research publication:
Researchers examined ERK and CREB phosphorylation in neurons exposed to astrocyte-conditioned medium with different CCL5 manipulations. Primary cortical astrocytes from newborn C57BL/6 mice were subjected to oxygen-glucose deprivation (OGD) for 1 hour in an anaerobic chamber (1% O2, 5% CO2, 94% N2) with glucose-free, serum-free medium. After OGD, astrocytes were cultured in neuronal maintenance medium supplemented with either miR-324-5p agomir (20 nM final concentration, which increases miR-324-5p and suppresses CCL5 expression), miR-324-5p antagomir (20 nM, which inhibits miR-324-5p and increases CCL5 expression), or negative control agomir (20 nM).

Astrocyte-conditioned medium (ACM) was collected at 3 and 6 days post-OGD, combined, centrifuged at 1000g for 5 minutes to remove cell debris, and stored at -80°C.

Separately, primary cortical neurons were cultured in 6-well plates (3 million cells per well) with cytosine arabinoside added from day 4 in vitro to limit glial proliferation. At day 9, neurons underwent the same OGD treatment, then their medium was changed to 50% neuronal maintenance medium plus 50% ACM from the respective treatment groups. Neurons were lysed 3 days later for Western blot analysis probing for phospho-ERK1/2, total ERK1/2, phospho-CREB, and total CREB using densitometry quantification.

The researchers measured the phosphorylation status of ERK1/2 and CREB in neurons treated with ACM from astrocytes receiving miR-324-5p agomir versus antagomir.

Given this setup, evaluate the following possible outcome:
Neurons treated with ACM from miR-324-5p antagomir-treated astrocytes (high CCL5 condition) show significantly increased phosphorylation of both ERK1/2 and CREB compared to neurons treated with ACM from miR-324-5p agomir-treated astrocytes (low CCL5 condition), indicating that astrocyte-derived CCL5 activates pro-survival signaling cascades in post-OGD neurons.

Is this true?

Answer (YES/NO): NO